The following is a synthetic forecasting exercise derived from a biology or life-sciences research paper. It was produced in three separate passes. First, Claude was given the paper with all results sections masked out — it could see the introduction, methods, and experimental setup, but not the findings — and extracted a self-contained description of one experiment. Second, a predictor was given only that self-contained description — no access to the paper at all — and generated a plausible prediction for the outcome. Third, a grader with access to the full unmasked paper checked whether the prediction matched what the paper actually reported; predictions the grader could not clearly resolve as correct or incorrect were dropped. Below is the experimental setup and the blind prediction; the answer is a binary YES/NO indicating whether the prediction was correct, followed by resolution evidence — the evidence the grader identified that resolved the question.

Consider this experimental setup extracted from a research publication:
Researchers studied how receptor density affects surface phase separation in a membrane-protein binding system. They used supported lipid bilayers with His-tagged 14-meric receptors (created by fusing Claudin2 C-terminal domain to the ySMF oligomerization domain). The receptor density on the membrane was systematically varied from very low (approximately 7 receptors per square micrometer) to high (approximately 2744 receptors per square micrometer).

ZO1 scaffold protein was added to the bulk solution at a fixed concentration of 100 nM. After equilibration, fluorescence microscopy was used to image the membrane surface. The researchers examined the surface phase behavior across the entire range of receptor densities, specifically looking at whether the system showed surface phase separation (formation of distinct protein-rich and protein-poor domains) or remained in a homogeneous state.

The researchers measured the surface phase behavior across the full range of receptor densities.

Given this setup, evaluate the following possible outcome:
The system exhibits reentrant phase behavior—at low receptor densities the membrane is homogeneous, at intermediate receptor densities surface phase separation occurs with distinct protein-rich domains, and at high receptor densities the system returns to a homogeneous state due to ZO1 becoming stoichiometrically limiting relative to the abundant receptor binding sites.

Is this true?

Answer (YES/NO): YES